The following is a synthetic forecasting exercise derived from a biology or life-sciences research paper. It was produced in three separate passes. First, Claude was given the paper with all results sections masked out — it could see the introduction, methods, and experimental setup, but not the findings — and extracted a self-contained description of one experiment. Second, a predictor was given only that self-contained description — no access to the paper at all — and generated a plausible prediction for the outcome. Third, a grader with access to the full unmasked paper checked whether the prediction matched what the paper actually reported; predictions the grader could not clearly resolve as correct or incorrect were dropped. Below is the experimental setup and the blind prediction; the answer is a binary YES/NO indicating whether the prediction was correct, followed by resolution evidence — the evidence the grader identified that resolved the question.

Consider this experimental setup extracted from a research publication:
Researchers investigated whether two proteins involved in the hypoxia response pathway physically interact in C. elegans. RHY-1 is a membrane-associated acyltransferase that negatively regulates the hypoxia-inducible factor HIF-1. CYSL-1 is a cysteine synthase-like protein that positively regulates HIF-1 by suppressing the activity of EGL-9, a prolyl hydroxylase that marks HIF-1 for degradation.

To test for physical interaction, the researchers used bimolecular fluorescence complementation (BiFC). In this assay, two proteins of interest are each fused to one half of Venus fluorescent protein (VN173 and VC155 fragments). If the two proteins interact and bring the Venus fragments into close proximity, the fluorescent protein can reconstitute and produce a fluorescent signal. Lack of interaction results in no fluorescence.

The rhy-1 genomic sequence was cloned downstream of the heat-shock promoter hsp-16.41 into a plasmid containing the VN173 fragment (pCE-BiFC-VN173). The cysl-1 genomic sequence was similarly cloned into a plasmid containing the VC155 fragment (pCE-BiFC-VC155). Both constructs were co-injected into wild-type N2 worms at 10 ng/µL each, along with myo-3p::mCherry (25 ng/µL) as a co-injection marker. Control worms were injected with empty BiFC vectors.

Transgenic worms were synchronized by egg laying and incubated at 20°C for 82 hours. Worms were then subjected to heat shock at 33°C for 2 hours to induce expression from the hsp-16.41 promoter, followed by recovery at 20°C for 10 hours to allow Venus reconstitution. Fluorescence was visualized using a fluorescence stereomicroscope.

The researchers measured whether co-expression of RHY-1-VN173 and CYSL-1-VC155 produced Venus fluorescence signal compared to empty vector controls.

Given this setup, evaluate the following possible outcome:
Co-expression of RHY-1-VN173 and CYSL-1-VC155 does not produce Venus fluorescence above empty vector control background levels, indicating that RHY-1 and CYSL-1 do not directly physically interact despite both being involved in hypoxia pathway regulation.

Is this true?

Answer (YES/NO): NO